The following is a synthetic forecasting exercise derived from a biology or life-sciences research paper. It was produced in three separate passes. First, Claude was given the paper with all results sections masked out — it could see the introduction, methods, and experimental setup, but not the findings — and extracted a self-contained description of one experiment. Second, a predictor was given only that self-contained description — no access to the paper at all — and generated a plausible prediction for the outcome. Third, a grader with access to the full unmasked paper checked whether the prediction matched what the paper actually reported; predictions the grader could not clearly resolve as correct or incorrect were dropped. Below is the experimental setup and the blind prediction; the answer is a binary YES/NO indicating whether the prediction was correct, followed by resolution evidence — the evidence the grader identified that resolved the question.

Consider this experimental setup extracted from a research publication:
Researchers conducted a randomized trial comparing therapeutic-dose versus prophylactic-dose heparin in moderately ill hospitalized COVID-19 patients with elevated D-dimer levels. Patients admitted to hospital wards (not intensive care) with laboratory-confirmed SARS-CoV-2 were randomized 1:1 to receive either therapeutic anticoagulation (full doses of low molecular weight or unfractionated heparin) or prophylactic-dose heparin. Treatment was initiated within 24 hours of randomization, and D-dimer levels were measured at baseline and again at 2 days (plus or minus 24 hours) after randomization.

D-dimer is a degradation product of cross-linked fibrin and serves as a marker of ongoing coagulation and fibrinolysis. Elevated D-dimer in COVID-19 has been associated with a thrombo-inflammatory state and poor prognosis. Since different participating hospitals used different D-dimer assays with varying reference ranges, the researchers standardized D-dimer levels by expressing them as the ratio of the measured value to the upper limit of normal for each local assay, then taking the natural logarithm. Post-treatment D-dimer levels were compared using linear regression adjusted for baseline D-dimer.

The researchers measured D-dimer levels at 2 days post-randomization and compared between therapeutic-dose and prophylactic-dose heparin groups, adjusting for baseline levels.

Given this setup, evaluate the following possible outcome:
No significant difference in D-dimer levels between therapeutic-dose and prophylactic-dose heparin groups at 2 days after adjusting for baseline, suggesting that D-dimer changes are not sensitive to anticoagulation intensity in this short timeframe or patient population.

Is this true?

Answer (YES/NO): NO